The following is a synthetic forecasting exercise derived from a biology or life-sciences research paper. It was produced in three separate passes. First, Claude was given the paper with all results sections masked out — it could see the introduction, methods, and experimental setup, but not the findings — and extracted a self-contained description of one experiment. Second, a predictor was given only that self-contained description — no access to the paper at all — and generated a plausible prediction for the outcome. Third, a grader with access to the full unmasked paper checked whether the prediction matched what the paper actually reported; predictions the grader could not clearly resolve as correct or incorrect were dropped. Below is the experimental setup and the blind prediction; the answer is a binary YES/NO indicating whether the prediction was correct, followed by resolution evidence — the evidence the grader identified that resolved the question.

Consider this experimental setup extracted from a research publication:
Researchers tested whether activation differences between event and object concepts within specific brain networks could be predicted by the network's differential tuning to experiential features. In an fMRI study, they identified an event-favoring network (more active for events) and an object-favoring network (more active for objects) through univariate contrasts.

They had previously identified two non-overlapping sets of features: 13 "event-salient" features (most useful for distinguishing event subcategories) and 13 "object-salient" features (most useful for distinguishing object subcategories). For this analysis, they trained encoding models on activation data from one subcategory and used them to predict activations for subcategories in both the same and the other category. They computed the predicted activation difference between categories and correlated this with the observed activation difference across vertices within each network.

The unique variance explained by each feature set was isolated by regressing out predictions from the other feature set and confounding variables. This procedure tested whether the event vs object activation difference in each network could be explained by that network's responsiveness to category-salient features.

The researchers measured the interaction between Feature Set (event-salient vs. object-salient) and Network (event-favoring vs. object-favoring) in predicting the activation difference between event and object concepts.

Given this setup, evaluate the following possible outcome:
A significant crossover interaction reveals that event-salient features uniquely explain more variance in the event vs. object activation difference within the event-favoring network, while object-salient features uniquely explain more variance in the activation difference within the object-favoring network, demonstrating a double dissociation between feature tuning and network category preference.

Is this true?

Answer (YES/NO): YES